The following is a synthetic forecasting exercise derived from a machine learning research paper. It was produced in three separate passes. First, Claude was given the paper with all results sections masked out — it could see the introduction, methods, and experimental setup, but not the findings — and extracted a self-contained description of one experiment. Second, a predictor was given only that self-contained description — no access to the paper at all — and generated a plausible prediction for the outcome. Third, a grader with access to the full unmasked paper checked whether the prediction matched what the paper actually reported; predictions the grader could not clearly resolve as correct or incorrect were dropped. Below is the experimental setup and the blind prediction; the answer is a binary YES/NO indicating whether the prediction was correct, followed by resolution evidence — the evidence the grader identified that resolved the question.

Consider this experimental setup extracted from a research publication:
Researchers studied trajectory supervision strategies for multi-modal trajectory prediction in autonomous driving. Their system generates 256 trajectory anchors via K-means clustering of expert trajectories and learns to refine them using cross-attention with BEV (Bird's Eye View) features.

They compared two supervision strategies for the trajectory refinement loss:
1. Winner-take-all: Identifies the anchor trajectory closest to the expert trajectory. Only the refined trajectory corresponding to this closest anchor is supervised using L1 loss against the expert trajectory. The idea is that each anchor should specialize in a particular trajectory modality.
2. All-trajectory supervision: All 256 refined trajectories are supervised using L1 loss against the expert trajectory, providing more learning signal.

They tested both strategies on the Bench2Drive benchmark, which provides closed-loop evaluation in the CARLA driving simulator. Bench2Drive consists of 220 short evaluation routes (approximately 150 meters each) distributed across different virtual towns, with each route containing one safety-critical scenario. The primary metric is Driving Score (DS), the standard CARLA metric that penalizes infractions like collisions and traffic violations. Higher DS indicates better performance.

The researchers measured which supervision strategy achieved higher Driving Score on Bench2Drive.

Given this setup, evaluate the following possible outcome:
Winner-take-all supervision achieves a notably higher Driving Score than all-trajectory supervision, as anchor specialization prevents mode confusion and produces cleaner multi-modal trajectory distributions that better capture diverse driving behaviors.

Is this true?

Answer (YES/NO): NO